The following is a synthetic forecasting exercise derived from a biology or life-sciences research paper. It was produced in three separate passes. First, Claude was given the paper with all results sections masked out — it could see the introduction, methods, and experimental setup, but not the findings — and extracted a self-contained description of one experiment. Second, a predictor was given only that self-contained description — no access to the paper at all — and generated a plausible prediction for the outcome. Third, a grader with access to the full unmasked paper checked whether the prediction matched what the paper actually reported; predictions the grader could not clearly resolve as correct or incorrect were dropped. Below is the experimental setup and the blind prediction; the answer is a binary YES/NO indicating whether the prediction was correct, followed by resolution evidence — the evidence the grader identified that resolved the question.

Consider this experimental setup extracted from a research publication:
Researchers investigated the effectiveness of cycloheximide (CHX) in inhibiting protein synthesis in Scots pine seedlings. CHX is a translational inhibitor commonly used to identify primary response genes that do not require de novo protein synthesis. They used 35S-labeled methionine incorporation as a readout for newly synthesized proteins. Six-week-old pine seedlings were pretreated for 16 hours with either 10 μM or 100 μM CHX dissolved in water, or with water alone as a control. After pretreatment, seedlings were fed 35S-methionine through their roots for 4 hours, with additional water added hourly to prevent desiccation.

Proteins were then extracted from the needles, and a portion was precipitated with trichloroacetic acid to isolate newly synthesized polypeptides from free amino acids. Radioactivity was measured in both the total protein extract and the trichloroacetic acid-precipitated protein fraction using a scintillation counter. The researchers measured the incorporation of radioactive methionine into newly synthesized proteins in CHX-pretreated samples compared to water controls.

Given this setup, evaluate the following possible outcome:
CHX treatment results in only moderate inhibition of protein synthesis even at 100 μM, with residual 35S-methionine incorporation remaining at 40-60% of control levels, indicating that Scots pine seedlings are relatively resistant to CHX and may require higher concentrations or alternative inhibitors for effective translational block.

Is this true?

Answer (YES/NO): NO